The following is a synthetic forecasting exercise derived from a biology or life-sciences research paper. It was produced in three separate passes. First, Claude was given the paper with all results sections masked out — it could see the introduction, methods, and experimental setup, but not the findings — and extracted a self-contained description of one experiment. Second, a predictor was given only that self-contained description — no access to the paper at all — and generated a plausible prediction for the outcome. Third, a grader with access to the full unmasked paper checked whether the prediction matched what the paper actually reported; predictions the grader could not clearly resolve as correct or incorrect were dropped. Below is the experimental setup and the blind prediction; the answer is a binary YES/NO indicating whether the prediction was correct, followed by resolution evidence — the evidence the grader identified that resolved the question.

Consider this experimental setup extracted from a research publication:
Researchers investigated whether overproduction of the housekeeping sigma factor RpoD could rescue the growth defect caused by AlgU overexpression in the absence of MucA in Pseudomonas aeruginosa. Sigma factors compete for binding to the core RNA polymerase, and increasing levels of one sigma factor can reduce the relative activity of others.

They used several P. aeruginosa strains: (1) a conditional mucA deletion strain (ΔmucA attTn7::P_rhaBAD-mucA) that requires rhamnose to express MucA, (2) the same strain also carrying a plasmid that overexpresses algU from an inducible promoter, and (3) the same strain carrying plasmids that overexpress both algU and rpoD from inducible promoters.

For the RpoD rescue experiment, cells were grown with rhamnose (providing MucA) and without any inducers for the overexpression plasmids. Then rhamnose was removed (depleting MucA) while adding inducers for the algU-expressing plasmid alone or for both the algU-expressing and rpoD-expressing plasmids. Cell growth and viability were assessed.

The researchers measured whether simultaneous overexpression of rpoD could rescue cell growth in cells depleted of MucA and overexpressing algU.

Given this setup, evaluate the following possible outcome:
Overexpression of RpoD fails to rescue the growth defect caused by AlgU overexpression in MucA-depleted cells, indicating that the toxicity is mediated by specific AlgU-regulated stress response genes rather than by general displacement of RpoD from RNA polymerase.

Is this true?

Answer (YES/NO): NO